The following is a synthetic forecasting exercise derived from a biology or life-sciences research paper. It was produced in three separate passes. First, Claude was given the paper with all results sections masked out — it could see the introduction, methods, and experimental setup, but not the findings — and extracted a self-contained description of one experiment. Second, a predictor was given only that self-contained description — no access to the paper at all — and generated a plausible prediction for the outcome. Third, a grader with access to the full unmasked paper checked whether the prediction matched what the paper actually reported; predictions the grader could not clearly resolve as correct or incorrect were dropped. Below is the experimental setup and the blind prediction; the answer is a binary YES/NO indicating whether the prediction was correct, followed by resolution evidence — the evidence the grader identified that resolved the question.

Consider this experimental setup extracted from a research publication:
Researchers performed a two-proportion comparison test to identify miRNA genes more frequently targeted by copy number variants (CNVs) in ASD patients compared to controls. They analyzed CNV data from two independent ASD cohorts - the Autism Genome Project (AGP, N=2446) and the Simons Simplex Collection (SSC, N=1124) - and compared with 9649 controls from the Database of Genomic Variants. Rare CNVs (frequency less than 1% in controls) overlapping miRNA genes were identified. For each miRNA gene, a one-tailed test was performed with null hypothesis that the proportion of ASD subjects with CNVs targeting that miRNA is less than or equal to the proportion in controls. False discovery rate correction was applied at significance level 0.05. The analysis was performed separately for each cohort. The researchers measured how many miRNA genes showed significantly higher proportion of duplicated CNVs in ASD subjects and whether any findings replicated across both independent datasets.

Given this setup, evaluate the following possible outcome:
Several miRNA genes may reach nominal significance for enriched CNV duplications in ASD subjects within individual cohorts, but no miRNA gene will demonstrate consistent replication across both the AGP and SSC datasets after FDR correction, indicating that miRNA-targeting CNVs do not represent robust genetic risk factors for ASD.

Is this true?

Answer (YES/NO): NO